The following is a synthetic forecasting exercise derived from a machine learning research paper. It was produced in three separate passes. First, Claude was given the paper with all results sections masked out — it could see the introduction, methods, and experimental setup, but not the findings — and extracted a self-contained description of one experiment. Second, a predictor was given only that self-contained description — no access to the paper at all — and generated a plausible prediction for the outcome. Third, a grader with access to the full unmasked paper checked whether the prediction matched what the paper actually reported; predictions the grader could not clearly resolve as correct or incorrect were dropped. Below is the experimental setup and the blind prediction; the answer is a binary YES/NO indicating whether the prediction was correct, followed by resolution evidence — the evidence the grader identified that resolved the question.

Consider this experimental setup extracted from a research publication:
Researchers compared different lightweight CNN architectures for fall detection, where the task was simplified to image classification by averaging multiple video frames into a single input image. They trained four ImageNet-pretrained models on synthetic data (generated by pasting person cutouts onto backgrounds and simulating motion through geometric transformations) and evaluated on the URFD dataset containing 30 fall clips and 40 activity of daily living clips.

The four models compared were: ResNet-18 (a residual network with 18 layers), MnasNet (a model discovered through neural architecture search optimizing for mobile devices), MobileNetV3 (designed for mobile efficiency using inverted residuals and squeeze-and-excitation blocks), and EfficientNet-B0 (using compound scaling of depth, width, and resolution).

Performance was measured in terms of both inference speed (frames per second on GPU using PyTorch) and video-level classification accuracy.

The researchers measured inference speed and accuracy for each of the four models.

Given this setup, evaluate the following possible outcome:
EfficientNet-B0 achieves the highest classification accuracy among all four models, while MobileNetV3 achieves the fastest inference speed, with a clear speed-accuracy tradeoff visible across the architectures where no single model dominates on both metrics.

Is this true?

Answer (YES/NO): NO